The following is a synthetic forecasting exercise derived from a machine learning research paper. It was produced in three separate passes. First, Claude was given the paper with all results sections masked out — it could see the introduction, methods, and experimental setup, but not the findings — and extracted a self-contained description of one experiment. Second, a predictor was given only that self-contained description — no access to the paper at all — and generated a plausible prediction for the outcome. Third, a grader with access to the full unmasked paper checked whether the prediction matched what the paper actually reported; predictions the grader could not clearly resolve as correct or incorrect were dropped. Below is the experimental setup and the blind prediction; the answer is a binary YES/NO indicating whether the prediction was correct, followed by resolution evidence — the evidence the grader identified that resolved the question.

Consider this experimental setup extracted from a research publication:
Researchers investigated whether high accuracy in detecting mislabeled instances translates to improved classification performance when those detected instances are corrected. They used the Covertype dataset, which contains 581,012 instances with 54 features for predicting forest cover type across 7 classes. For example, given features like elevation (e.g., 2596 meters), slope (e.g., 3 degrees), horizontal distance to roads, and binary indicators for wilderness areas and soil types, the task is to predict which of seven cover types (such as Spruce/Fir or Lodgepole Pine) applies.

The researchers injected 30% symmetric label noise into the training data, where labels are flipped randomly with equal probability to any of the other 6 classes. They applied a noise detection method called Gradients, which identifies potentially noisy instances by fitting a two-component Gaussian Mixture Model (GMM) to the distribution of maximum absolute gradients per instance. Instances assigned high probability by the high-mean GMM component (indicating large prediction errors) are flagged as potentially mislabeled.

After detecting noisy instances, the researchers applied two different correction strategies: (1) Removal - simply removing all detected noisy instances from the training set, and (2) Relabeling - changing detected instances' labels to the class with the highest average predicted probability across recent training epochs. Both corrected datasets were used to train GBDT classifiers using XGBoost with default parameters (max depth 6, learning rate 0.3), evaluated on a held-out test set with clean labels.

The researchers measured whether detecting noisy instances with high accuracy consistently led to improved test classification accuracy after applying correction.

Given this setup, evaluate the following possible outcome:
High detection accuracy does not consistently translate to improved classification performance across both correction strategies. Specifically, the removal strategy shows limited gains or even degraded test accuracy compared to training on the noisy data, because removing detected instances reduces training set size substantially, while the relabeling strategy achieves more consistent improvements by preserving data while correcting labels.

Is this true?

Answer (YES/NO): NO